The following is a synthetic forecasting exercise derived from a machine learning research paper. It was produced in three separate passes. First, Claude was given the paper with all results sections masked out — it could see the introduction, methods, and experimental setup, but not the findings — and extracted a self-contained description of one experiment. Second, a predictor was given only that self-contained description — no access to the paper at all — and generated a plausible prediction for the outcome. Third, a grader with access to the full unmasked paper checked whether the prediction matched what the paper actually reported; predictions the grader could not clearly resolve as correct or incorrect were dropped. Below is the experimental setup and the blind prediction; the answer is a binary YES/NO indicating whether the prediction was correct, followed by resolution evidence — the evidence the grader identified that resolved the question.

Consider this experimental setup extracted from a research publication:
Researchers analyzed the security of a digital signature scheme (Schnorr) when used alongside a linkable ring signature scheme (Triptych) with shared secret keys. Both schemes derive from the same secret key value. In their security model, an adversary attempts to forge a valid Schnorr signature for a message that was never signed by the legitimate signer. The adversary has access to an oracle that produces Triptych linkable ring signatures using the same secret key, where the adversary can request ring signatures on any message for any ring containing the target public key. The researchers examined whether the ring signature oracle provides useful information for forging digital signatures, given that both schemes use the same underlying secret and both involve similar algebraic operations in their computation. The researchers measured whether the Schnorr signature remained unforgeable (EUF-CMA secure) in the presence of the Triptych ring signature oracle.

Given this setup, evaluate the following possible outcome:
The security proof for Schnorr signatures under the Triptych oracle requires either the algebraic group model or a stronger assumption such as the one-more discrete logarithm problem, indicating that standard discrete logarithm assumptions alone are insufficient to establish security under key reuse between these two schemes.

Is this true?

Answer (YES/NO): NO